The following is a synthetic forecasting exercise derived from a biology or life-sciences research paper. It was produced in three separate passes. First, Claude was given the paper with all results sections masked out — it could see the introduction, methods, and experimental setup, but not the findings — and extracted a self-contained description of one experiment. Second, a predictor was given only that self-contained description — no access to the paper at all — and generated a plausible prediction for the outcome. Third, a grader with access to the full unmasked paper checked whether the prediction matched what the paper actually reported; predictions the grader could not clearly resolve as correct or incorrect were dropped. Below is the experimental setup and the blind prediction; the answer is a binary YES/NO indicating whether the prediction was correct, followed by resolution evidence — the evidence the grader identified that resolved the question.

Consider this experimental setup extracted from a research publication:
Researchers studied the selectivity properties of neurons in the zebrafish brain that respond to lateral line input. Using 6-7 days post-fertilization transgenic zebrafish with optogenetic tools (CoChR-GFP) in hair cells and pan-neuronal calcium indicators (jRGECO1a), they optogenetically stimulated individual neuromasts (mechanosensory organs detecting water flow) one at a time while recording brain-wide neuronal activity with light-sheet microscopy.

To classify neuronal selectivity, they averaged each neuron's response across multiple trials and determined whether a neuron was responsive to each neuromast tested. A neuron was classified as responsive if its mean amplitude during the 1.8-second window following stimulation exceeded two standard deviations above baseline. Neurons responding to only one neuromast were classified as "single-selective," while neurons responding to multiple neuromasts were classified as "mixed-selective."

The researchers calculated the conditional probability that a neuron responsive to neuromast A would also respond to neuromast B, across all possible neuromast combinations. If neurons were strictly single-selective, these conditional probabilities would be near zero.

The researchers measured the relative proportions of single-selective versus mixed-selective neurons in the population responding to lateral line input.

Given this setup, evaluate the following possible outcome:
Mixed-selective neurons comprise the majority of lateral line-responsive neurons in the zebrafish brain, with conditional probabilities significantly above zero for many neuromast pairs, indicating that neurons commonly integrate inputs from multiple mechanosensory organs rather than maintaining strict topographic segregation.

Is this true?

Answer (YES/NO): NO